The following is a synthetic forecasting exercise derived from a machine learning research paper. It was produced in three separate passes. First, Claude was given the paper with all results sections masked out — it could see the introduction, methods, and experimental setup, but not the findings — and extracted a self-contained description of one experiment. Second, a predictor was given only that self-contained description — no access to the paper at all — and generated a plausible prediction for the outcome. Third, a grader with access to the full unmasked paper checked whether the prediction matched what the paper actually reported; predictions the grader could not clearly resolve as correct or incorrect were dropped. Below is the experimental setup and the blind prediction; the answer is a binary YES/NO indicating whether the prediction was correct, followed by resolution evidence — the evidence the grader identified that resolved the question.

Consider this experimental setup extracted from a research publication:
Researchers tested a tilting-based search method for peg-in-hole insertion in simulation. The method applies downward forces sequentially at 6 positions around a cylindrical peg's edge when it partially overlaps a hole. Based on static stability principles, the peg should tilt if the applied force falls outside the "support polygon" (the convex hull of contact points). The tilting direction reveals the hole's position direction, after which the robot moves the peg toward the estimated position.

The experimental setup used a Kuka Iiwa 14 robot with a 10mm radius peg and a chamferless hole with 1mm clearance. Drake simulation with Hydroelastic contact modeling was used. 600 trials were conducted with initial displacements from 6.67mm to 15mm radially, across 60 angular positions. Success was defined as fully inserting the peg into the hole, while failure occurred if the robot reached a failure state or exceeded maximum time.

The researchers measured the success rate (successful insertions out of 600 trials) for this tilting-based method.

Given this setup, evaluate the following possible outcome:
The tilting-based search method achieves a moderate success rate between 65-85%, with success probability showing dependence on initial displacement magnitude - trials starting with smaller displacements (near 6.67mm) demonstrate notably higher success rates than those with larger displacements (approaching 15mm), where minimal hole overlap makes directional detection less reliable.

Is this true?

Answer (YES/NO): NO